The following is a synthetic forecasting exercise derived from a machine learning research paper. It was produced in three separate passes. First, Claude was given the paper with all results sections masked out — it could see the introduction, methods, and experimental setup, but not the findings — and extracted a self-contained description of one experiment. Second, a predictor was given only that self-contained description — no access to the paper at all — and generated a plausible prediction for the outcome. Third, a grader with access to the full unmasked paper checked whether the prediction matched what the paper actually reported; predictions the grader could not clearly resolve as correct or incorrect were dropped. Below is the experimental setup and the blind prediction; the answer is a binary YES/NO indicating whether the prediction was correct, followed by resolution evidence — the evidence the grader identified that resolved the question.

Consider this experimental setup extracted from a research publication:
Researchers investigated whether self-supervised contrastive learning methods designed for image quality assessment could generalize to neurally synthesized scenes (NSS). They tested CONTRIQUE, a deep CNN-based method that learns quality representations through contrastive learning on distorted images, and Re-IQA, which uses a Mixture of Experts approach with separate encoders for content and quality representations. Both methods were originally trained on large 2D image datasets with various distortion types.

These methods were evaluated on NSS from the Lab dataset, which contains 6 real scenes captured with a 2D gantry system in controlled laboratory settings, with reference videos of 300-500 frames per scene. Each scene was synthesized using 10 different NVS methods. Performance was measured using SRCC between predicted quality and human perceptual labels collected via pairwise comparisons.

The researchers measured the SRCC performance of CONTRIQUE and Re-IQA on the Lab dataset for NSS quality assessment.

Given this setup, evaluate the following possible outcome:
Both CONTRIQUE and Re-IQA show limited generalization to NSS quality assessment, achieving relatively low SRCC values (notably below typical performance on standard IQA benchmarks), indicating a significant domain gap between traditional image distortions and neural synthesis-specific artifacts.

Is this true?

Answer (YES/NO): YES